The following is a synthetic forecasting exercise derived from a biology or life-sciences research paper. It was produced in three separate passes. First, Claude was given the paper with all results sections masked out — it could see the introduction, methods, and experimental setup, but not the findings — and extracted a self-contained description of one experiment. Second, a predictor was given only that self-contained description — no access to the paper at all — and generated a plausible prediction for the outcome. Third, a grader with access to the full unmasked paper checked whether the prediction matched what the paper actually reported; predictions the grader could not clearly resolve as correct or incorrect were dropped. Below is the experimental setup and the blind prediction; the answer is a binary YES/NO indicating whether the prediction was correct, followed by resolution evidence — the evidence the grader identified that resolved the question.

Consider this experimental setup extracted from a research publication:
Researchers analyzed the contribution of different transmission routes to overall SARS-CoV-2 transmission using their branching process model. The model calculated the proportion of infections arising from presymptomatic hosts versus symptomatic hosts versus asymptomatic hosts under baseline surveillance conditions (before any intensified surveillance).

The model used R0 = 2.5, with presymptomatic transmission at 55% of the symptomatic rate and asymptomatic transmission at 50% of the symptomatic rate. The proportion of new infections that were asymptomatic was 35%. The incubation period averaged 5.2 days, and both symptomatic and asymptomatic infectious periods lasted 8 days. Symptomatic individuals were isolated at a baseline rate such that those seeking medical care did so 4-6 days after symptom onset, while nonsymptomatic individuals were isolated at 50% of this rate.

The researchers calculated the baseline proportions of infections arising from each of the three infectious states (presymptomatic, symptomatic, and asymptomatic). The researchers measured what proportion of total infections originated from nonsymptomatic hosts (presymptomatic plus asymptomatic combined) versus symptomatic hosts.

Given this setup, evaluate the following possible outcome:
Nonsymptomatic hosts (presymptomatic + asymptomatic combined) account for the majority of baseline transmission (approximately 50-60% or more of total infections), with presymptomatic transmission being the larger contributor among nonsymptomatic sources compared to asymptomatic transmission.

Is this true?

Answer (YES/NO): YES